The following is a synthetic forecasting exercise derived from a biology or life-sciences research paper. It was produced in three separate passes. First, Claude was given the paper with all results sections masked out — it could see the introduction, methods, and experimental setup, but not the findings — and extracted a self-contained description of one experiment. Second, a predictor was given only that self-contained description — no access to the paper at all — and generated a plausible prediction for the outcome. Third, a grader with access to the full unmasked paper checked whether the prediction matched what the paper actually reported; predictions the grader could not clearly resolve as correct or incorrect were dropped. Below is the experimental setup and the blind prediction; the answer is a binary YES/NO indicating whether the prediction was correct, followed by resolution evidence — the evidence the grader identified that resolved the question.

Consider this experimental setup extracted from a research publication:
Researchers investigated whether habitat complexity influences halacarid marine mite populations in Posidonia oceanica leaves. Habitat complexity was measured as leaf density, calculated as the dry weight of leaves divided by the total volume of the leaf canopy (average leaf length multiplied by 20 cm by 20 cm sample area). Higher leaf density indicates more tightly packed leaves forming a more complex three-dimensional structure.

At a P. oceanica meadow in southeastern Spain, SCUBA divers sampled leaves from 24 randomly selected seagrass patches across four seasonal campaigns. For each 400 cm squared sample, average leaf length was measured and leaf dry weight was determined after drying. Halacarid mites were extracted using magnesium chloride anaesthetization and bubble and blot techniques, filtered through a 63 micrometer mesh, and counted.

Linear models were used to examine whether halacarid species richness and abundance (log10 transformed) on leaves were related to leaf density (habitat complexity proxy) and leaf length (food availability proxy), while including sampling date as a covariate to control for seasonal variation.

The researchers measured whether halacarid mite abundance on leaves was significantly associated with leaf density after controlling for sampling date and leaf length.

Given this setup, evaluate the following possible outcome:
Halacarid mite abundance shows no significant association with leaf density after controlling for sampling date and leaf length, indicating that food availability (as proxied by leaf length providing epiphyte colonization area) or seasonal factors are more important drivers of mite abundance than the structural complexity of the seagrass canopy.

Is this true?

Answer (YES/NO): YES